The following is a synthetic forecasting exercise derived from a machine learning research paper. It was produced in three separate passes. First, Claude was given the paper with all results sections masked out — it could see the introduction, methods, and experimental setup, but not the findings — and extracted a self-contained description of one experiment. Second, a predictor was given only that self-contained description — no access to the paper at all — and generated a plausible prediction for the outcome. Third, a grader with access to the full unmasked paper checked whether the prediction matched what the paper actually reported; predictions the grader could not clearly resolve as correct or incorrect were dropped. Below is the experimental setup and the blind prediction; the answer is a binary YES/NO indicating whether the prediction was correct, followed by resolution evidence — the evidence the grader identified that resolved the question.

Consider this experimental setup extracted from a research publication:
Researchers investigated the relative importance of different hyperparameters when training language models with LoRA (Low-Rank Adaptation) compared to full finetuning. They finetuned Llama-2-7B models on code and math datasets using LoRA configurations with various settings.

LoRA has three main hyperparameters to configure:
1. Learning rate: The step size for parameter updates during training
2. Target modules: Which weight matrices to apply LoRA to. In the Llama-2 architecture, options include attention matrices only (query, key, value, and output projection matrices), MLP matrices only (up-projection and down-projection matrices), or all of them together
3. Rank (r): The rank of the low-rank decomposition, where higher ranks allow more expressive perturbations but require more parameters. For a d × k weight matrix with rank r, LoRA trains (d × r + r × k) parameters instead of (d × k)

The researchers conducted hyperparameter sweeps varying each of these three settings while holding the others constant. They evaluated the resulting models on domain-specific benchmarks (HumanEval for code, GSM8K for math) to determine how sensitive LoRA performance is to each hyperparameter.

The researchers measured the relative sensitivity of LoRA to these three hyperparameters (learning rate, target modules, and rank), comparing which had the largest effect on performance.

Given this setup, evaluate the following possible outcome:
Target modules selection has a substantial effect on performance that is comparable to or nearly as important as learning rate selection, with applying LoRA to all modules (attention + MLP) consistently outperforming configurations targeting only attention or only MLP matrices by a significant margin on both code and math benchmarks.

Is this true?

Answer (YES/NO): NO